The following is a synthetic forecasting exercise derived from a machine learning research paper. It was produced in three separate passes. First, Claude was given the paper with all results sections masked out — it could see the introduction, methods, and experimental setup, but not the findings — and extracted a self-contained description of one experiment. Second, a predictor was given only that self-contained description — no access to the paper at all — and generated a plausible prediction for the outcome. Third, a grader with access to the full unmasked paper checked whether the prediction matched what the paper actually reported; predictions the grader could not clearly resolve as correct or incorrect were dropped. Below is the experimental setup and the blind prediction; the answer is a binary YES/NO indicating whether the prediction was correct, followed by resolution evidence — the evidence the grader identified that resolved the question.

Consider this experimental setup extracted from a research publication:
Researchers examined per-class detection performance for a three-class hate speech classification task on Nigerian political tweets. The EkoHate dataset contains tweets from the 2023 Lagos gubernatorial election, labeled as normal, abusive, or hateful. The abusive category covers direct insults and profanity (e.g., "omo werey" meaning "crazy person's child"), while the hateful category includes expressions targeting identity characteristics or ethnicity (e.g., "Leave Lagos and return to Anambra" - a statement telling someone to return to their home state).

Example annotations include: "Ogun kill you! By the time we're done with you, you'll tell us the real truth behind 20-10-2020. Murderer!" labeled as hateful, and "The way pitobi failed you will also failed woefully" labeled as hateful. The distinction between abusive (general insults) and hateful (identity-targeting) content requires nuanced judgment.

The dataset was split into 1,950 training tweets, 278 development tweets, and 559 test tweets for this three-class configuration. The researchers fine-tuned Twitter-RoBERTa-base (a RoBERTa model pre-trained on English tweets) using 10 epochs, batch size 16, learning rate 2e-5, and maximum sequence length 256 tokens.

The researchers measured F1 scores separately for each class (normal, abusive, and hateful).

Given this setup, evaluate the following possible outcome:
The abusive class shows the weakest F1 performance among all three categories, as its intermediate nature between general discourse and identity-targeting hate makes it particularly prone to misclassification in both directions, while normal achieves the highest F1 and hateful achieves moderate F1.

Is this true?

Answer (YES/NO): NO